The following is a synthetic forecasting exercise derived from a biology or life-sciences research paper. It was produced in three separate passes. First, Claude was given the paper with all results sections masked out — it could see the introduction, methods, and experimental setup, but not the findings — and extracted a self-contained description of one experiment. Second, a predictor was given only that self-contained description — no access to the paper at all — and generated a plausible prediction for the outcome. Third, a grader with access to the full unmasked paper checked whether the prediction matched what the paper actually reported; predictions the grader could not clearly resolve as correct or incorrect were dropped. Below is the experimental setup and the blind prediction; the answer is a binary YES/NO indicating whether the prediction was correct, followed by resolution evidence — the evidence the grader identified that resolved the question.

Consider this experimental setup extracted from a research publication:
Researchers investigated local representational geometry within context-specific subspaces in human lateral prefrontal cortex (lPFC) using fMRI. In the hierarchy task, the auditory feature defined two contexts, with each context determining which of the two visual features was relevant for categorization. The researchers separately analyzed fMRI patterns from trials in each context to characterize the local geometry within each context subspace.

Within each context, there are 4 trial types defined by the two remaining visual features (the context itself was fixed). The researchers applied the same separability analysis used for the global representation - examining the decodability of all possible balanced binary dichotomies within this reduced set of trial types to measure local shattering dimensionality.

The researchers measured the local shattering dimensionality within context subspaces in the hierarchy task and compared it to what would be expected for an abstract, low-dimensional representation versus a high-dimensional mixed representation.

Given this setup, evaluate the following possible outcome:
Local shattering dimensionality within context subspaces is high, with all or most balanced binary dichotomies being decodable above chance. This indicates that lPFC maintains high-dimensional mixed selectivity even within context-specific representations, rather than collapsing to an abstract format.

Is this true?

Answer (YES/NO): NO